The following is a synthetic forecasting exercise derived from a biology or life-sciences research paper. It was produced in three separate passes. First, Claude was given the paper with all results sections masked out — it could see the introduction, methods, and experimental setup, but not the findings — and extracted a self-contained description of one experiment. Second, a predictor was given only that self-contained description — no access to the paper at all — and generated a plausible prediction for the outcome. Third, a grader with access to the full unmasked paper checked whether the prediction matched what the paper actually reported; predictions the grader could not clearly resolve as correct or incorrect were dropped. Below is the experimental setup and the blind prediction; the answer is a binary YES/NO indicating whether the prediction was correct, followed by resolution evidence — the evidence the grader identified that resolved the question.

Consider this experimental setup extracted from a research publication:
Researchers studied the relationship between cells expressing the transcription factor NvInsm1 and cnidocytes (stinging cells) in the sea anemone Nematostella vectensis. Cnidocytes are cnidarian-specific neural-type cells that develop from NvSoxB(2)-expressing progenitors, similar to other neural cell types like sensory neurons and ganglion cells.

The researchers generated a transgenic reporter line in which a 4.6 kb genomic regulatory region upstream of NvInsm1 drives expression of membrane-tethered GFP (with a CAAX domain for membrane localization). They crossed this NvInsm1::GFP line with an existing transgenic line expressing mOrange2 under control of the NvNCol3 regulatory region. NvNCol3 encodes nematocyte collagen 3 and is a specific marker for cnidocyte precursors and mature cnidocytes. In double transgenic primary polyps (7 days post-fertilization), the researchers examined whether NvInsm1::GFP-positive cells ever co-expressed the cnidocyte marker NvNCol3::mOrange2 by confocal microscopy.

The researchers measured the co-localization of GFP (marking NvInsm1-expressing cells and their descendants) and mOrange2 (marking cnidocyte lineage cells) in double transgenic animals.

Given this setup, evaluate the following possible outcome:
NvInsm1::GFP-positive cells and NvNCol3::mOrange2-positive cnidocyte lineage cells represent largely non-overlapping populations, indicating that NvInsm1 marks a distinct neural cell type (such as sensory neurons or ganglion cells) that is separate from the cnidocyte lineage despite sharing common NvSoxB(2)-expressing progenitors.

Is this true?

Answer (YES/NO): YES